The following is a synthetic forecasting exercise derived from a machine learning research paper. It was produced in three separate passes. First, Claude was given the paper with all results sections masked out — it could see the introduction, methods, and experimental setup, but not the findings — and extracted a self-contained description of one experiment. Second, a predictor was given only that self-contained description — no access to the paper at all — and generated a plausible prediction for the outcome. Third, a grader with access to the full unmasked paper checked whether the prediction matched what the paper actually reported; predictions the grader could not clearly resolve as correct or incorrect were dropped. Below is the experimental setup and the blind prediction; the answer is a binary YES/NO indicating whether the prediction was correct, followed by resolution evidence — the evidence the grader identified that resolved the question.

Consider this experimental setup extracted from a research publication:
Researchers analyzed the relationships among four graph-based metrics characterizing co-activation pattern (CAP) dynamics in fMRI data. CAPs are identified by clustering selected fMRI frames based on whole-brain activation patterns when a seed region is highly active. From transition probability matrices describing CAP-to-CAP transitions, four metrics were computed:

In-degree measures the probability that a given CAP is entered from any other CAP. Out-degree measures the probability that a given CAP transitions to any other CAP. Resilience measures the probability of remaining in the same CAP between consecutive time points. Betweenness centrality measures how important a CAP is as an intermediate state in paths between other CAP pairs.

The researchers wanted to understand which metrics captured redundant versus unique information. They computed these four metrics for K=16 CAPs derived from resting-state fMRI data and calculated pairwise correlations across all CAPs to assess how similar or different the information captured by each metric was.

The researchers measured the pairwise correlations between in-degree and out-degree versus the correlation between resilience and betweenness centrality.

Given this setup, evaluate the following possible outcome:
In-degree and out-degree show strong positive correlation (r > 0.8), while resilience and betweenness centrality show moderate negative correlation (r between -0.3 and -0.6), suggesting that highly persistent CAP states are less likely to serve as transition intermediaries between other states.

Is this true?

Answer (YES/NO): NO